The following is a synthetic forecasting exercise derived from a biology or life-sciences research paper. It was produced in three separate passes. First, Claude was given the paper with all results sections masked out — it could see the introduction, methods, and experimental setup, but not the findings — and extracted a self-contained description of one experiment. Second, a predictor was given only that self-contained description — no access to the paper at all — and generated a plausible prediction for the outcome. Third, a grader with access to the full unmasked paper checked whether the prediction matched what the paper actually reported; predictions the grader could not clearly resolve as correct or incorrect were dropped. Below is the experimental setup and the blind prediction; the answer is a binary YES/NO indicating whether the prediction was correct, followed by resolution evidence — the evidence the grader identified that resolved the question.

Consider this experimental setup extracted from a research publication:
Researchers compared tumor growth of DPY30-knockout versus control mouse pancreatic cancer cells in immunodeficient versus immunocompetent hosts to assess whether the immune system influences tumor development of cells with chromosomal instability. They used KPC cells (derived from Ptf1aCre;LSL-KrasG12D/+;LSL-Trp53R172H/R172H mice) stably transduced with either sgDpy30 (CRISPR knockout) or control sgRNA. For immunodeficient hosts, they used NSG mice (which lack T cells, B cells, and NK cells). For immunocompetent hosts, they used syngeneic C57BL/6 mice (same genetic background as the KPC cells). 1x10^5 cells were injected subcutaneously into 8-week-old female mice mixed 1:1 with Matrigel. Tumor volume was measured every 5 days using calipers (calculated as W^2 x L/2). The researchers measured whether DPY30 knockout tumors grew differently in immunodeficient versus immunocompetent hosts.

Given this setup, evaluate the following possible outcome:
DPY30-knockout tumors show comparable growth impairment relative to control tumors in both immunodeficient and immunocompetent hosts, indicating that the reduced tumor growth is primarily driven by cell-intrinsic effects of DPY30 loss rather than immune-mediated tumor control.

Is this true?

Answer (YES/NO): NO